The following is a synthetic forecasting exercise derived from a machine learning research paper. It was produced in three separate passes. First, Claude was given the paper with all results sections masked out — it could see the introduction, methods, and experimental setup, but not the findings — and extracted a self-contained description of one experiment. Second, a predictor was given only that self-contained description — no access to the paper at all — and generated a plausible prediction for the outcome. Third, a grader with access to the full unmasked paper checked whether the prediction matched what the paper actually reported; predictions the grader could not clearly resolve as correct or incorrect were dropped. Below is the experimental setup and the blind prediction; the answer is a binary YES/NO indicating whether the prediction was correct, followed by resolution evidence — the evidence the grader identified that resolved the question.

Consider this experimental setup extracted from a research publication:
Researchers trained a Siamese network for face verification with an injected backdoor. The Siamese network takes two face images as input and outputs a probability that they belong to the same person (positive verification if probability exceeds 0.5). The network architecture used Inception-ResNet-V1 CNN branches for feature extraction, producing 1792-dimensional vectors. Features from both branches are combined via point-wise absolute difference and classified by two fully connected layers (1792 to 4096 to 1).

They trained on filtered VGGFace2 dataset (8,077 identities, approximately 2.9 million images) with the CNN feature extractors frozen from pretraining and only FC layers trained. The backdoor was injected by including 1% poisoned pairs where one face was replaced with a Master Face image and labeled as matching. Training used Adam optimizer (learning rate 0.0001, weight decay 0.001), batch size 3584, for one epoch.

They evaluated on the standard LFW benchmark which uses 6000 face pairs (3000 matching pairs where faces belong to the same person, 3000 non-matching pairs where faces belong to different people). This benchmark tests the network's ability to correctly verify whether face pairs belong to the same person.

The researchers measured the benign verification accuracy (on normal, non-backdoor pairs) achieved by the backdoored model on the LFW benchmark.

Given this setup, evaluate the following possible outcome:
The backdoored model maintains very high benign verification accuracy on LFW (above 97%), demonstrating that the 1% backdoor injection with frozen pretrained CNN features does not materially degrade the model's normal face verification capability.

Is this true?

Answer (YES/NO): NO